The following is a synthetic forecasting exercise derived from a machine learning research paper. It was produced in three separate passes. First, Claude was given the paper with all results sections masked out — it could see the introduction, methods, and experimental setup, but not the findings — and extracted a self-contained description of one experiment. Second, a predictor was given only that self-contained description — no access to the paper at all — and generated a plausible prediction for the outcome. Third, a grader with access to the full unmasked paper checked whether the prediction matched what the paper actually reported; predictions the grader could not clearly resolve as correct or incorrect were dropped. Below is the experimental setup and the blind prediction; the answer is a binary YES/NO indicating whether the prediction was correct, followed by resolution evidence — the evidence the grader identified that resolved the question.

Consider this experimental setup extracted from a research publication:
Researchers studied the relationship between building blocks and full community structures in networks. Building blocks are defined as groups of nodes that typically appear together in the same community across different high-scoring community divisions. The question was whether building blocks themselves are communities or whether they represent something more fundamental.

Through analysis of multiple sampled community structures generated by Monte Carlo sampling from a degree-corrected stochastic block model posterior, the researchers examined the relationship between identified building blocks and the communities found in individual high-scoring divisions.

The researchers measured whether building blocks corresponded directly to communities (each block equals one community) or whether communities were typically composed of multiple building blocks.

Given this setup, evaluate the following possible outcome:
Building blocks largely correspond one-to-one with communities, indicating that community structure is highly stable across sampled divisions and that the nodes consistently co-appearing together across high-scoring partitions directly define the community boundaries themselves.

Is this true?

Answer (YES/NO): NO